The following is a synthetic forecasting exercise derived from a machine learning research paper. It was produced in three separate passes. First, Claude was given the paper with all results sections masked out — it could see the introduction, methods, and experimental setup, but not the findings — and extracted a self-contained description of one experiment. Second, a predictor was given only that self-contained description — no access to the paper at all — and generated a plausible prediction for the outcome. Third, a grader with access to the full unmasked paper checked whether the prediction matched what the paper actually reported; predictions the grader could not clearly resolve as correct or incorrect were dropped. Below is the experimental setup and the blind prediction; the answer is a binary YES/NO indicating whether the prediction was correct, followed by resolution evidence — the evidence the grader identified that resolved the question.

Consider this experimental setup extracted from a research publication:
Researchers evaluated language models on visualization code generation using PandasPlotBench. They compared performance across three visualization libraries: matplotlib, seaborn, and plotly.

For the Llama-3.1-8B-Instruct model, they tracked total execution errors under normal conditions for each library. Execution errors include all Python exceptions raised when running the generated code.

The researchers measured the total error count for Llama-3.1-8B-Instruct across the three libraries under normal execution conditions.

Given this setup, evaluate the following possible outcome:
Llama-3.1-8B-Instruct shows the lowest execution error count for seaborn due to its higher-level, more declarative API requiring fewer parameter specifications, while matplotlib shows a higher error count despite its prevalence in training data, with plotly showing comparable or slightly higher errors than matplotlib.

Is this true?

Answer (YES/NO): NO